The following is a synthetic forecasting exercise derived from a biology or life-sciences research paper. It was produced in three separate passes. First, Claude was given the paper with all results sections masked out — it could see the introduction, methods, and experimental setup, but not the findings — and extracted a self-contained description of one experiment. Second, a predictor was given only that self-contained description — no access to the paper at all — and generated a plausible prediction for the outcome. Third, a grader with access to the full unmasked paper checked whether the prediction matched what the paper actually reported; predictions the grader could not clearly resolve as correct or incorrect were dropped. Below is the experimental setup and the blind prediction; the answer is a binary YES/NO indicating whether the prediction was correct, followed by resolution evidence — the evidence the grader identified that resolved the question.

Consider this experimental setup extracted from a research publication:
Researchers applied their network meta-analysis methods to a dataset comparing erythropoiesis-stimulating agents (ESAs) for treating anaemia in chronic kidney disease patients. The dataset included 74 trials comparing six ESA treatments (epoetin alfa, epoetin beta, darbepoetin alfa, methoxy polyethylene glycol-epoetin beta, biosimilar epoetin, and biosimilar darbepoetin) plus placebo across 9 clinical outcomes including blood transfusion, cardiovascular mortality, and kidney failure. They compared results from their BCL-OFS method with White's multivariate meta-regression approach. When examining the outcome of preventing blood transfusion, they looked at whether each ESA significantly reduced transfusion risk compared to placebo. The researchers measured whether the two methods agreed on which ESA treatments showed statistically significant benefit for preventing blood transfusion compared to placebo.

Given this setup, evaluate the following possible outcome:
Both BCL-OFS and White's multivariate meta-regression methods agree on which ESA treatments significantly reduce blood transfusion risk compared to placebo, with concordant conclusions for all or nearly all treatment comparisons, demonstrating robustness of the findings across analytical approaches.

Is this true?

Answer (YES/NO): YES